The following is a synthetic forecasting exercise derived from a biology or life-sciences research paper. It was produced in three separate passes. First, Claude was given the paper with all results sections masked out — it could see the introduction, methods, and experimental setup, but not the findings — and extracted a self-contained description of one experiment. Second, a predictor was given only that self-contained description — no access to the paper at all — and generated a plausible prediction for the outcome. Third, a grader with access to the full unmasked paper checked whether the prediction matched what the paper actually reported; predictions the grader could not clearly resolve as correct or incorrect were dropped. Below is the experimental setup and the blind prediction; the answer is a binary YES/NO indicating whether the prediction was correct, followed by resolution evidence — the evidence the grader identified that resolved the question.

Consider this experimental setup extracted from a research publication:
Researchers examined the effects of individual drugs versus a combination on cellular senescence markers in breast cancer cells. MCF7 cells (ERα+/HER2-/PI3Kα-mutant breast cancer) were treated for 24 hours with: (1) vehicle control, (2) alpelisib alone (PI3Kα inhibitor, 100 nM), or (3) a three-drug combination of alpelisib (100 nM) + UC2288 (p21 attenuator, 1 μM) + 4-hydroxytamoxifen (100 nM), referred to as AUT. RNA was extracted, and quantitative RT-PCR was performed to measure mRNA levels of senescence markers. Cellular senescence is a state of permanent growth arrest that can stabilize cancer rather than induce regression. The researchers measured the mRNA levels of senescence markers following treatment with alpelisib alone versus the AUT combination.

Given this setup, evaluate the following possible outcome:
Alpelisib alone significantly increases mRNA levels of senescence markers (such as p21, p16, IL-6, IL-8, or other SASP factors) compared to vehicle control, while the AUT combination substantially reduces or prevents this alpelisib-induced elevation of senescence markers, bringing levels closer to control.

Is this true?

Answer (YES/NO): YES